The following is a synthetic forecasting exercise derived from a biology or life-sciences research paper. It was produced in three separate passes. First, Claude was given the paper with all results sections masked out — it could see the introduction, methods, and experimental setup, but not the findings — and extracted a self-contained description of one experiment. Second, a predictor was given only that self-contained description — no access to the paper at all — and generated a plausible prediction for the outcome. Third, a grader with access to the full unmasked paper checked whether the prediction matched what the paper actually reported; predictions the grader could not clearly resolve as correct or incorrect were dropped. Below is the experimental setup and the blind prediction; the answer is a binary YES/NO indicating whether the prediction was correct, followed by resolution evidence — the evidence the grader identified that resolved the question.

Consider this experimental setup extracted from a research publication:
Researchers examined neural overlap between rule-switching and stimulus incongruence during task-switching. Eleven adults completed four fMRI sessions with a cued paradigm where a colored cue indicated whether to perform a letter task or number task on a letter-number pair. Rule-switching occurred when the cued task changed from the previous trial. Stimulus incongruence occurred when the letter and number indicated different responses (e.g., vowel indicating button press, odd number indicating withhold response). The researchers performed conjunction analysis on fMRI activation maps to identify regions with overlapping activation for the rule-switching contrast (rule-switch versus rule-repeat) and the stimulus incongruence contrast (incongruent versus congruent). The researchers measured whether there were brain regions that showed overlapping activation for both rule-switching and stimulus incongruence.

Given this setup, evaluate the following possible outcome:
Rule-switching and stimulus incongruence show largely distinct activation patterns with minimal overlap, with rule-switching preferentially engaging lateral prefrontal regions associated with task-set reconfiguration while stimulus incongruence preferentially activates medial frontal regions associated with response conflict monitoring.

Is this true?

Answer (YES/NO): NO